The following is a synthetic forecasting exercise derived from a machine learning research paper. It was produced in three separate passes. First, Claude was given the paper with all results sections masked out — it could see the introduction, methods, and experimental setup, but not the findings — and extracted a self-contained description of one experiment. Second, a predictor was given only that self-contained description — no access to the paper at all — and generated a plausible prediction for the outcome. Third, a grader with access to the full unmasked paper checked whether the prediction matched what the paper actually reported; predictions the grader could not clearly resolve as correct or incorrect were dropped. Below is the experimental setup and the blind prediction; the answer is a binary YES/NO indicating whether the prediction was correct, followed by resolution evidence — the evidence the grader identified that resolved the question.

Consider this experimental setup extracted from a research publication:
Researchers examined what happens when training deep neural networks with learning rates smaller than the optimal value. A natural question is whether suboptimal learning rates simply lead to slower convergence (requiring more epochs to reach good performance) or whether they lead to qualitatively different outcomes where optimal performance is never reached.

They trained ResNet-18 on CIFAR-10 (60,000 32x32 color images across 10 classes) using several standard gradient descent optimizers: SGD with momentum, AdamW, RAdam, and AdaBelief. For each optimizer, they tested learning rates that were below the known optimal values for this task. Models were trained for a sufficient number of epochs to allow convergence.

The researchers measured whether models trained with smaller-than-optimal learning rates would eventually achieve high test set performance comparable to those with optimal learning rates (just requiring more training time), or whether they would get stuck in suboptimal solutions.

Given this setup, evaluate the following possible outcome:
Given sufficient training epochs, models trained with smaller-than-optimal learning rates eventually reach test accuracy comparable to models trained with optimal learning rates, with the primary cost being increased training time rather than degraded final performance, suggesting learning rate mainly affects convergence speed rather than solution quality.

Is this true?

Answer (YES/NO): NO